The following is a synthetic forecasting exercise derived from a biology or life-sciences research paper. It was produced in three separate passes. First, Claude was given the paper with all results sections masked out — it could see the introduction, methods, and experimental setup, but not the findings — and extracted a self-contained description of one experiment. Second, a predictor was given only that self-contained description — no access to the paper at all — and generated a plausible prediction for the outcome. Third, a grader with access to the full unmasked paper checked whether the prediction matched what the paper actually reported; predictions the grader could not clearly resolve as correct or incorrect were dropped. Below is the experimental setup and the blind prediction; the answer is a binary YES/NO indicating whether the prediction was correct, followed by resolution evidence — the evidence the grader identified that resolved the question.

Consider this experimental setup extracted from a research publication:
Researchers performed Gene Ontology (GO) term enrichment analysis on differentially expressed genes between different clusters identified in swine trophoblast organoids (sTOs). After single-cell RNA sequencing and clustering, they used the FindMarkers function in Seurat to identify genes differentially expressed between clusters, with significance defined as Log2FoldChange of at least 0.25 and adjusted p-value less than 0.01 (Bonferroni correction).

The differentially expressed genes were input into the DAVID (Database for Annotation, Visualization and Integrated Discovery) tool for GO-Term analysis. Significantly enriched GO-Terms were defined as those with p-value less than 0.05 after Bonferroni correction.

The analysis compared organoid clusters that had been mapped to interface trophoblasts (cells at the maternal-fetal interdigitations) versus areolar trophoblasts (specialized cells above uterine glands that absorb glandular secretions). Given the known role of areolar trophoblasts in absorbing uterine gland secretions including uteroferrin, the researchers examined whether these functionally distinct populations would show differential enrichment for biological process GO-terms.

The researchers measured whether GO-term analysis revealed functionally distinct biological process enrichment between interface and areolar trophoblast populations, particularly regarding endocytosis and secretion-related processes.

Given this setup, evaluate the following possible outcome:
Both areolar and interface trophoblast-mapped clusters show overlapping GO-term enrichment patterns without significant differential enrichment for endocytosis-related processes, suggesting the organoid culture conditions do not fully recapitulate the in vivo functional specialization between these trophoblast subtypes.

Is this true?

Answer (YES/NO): NO